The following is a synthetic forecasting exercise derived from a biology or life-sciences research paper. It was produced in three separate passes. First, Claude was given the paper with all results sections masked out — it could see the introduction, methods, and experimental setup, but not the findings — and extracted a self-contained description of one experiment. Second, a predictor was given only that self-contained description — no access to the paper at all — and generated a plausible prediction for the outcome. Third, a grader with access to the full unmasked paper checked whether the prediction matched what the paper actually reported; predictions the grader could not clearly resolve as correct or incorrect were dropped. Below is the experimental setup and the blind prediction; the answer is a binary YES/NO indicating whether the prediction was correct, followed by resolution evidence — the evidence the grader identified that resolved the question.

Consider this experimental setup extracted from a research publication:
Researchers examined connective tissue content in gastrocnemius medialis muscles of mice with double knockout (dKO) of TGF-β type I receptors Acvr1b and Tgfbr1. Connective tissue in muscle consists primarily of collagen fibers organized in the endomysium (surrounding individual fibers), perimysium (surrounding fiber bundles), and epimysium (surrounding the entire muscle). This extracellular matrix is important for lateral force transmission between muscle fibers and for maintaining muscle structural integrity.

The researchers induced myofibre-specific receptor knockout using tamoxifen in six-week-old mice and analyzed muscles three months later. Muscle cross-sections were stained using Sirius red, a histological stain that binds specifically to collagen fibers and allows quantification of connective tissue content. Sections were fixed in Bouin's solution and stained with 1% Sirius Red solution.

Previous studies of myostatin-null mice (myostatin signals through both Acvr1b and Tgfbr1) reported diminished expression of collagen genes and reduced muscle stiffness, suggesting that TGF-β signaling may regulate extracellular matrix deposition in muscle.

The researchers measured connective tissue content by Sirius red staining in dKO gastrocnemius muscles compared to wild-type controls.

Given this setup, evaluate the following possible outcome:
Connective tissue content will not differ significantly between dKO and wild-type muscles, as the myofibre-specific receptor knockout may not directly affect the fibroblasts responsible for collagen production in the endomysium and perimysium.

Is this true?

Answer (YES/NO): NO